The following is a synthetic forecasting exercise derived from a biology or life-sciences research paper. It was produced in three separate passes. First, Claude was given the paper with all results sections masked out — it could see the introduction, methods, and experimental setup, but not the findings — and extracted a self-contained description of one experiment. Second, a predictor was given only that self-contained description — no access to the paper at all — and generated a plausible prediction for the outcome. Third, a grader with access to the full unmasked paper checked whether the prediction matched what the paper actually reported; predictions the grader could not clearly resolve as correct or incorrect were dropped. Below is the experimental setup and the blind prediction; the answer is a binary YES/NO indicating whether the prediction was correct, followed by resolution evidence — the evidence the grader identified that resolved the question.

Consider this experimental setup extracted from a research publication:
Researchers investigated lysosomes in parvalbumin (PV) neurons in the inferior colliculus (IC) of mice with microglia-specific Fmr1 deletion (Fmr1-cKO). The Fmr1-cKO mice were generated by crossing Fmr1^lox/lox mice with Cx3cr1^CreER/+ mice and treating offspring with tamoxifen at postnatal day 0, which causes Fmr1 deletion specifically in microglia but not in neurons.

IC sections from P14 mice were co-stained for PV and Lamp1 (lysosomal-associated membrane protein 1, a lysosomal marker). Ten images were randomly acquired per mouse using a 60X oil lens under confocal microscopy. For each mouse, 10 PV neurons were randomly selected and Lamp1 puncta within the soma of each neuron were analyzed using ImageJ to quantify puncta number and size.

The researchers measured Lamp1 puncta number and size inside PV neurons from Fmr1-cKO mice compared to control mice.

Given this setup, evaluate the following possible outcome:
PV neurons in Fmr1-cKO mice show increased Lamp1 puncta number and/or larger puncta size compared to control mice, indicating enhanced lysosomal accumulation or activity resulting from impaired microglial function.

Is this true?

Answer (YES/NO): NO